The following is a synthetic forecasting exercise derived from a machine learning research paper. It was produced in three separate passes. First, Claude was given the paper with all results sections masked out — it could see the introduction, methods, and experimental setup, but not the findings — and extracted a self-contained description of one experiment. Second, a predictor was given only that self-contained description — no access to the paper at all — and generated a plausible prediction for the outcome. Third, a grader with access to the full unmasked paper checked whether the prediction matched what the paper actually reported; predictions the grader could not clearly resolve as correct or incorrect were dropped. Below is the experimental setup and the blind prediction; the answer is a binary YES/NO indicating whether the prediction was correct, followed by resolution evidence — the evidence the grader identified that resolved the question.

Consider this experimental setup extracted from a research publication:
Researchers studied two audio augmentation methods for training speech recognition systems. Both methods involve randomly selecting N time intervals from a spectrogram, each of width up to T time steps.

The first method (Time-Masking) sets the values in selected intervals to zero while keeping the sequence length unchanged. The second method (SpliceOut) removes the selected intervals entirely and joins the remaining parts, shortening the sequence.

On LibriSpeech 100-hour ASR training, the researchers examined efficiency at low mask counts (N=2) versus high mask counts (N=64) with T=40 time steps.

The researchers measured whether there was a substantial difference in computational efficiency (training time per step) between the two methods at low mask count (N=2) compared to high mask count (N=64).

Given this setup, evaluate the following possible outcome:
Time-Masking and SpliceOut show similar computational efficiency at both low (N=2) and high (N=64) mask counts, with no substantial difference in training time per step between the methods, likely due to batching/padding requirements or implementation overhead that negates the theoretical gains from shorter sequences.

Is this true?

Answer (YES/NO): NO